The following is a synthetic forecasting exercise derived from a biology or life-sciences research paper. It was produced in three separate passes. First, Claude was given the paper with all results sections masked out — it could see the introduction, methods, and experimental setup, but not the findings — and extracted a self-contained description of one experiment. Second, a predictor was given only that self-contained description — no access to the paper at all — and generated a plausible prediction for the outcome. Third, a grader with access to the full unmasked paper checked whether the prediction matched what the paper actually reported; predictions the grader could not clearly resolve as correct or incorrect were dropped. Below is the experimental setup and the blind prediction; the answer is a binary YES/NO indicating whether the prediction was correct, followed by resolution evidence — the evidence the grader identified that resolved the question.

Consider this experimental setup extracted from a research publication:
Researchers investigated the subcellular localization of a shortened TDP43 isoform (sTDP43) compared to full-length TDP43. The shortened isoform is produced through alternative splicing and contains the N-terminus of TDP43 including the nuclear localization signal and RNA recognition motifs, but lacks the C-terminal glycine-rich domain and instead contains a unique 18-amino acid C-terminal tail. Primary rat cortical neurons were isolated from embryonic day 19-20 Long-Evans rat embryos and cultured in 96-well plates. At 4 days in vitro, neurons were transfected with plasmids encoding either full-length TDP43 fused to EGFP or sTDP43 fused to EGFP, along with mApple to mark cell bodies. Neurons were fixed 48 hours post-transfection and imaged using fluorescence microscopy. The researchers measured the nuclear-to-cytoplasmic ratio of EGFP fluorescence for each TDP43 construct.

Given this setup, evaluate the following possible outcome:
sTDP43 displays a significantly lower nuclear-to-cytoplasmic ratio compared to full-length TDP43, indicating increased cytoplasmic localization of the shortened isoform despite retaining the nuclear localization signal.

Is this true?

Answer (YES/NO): YES